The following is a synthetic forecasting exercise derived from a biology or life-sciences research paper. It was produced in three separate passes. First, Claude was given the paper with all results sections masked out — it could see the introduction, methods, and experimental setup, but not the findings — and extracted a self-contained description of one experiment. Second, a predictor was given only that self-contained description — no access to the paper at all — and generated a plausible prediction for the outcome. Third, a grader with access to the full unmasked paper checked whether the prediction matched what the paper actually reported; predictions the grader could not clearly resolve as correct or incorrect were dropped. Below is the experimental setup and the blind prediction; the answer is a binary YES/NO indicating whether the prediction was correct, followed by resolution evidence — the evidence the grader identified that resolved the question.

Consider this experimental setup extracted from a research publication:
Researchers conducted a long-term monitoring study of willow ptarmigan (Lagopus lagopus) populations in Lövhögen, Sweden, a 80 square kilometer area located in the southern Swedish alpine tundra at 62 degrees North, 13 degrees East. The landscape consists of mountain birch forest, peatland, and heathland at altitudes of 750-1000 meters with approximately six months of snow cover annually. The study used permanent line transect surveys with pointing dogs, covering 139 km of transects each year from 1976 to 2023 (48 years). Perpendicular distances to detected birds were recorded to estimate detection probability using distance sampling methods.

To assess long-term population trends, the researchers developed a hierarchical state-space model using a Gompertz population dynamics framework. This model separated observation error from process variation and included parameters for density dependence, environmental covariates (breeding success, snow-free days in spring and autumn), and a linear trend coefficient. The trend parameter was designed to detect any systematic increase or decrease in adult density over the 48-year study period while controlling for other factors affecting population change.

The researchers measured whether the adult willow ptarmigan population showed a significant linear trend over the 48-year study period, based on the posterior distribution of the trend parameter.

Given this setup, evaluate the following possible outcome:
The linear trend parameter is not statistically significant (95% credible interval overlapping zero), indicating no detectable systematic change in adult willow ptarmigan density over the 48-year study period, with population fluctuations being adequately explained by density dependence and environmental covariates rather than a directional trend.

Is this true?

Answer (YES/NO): YES